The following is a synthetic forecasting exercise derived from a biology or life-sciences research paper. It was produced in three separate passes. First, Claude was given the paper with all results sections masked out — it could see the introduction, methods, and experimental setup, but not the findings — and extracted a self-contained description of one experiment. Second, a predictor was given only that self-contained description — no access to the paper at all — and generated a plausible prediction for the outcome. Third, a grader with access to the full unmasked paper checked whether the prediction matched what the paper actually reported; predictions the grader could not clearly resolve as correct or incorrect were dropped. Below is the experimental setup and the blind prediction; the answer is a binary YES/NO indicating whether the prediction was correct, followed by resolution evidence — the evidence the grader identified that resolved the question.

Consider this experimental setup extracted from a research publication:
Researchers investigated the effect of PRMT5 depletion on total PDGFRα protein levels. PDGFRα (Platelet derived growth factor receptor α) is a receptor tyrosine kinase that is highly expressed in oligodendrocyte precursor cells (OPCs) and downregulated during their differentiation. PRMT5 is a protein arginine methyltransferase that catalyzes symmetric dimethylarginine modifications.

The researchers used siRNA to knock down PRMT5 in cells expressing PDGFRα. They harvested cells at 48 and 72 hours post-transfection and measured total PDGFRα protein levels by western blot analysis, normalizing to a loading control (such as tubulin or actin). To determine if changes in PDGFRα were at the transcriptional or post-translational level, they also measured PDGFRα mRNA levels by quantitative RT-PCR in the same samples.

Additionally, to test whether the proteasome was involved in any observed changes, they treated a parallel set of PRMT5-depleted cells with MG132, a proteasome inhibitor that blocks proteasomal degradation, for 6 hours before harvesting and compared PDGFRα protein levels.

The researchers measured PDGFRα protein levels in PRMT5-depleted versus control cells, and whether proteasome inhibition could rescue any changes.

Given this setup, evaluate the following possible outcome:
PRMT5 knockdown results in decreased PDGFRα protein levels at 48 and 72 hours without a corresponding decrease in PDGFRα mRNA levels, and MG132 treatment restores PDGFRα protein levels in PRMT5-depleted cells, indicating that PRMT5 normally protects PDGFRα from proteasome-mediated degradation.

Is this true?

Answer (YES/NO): YES